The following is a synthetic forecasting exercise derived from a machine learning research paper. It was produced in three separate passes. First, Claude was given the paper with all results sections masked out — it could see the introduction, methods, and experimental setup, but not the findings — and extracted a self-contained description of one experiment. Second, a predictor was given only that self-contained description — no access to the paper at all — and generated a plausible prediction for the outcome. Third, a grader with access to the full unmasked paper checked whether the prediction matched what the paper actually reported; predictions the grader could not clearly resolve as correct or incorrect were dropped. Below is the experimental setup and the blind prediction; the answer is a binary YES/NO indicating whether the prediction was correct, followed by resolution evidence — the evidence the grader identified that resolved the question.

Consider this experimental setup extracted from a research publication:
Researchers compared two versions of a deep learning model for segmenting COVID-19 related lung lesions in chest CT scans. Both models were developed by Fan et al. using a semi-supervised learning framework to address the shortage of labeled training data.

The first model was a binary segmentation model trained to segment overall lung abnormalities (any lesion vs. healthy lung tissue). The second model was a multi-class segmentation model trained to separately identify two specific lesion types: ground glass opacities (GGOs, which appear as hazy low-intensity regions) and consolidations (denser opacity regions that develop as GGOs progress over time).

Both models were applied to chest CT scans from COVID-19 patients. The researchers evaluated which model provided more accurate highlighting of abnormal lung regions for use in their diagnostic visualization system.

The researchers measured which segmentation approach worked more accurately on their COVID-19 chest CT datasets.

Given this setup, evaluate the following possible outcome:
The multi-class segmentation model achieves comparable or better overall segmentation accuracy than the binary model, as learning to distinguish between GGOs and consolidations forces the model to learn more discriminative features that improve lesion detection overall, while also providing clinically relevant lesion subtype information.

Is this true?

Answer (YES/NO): NO